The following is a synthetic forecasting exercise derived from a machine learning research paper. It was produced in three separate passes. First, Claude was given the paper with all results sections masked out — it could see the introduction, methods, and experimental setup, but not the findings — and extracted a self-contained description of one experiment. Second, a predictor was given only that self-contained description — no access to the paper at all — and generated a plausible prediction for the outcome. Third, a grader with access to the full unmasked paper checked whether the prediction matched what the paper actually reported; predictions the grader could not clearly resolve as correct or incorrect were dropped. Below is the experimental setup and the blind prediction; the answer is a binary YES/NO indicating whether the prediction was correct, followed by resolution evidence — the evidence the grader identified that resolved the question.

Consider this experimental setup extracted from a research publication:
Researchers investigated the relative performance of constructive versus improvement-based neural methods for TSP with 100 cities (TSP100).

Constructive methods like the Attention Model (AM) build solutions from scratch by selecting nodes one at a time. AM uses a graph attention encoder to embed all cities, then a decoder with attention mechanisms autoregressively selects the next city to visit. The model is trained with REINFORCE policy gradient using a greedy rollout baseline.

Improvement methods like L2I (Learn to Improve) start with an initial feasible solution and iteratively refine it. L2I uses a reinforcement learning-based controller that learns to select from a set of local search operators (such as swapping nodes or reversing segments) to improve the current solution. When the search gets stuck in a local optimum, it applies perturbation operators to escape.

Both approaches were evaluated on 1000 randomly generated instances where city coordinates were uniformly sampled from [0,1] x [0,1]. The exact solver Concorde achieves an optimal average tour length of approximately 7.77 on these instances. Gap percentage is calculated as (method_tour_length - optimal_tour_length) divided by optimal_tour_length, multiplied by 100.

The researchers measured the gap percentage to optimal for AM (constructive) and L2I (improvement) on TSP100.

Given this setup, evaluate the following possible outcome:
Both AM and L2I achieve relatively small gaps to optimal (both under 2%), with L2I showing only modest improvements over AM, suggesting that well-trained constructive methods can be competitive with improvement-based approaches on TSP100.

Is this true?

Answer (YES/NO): NO